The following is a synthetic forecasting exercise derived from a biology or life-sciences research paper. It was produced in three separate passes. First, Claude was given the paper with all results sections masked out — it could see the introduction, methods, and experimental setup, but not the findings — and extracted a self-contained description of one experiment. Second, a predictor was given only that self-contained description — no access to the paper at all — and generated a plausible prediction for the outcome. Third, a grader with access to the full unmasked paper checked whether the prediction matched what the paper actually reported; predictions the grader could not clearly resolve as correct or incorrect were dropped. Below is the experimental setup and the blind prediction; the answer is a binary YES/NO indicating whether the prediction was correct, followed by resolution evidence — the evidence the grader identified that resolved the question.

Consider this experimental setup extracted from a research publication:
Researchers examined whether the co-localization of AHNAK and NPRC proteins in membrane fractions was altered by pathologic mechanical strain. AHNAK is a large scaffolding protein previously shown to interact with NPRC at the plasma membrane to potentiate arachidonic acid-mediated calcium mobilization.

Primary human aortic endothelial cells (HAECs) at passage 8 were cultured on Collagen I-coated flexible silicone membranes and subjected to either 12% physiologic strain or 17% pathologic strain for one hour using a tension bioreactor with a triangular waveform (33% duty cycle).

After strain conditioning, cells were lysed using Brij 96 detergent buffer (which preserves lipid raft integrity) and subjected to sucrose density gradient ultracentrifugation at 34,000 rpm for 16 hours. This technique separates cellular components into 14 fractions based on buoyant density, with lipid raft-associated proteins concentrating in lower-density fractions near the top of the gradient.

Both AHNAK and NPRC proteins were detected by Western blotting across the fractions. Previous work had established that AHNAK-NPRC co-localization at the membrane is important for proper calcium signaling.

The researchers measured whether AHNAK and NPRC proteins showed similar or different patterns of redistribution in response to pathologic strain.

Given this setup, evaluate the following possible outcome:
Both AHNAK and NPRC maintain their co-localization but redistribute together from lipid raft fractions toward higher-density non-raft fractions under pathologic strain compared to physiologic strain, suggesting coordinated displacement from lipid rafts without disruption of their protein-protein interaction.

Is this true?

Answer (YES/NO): NO